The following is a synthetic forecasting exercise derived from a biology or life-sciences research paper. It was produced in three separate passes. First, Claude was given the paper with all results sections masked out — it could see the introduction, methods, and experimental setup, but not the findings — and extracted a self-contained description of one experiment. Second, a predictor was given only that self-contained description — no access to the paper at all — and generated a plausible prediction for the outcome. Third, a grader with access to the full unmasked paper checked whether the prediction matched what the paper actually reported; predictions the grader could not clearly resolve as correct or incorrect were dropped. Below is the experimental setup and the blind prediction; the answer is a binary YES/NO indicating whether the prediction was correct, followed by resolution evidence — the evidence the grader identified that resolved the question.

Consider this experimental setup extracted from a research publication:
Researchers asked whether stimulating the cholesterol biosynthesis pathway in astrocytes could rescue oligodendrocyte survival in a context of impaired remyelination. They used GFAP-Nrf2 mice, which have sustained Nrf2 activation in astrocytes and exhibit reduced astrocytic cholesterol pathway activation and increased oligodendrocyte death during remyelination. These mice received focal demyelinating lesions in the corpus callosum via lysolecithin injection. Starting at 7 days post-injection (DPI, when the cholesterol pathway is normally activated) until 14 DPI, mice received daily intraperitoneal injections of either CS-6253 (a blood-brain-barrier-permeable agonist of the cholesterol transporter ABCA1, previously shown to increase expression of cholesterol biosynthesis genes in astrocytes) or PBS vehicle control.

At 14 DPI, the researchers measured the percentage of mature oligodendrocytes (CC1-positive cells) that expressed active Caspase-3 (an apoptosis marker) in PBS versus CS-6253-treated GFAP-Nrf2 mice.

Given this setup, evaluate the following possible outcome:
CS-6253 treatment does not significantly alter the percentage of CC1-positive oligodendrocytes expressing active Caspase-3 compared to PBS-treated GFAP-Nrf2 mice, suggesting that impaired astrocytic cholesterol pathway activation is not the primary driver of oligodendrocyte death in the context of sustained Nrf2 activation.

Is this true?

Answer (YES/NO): NO